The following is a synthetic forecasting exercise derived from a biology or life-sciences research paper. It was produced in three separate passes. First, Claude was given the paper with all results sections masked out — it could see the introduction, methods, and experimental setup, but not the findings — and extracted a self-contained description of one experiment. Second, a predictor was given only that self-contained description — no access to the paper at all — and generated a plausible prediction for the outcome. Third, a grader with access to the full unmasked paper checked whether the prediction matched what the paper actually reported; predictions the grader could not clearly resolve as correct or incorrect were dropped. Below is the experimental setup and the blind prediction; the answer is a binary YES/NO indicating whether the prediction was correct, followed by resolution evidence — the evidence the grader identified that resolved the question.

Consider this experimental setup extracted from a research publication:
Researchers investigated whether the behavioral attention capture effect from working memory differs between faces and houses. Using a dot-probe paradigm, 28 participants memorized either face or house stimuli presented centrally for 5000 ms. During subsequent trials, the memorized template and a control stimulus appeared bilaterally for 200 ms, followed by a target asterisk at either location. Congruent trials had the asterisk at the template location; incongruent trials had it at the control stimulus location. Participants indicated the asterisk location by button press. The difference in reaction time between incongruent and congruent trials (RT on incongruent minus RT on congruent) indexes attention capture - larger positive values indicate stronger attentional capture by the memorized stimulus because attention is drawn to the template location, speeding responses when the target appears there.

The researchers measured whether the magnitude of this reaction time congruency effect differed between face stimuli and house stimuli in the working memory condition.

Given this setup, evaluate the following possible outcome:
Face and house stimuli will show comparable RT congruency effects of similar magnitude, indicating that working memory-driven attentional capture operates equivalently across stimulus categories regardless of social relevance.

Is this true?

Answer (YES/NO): YES